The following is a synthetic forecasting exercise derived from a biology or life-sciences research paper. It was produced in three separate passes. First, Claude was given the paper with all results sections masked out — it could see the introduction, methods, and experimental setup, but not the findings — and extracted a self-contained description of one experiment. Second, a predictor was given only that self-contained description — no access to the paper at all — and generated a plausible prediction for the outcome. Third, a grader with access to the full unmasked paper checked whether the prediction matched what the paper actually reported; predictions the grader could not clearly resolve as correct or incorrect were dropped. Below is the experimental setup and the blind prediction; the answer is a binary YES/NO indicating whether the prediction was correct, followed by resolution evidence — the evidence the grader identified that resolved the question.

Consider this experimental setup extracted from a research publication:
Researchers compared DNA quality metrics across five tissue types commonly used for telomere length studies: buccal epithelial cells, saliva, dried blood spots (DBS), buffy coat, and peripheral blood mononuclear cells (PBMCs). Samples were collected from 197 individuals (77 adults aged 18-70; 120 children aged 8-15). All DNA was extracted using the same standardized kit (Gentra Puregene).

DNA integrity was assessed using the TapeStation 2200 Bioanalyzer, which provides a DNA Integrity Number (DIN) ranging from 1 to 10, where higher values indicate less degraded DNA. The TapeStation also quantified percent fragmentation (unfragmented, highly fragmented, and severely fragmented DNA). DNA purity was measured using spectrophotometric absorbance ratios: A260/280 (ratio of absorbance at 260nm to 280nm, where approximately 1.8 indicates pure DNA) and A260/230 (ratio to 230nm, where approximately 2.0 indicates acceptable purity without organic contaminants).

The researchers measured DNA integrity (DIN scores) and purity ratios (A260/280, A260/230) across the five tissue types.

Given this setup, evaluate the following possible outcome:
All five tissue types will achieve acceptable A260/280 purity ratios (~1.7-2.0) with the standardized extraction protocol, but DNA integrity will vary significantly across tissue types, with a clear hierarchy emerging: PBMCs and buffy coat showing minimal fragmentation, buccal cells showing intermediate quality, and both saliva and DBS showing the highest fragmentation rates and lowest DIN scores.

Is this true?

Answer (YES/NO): NO